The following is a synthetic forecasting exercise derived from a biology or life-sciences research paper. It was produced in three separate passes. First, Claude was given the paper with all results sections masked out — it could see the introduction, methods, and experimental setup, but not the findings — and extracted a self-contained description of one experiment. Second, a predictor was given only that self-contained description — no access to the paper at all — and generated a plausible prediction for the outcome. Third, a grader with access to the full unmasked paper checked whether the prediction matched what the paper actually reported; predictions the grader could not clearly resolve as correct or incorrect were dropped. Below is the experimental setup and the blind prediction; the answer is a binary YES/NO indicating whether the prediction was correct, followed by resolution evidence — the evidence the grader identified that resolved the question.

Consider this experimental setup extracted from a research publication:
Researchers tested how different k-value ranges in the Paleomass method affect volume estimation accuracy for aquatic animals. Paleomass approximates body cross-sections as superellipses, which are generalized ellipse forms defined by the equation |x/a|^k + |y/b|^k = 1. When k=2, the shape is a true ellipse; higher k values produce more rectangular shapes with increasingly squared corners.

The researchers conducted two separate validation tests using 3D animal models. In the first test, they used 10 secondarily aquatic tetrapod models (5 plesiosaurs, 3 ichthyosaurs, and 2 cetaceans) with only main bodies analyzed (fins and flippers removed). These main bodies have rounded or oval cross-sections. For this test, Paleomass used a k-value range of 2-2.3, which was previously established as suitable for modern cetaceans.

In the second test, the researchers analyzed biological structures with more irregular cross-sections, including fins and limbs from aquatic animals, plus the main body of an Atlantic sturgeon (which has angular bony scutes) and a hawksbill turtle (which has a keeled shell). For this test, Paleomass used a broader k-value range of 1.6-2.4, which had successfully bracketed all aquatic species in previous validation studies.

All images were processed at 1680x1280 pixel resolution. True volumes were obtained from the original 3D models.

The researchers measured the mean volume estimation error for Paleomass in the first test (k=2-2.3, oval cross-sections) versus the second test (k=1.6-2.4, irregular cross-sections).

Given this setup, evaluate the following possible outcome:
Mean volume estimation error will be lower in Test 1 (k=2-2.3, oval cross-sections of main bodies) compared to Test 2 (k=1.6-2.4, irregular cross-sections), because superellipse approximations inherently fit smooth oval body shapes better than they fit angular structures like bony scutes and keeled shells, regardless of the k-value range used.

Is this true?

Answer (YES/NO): YES